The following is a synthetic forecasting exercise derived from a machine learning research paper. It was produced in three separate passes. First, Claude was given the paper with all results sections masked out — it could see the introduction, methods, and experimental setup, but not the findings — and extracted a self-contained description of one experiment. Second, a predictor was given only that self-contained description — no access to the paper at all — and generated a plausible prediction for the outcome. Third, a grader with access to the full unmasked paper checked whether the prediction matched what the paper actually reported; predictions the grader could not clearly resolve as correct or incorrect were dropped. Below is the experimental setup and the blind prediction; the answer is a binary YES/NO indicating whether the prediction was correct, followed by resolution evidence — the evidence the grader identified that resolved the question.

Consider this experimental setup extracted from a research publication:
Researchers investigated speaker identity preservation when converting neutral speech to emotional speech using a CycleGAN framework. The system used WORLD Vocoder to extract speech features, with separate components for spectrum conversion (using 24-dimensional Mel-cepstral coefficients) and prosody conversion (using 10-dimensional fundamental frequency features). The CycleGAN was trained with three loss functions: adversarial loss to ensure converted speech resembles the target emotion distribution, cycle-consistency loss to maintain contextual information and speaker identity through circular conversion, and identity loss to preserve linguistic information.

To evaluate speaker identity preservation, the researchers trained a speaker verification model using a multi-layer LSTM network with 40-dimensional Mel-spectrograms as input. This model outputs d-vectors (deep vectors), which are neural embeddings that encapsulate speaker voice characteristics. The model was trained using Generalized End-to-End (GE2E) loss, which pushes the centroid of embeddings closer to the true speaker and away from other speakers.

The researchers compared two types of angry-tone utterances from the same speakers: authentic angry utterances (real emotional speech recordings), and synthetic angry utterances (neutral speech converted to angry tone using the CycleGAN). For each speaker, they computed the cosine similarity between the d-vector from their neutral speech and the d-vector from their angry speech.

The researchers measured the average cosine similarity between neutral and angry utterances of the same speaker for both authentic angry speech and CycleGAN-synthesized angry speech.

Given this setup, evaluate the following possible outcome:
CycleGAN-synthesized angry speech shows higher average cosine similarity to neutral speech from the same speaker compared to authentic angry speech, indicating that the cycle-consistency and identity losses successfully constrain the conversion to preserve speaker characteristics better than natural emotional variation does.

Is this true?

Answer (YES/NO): YES